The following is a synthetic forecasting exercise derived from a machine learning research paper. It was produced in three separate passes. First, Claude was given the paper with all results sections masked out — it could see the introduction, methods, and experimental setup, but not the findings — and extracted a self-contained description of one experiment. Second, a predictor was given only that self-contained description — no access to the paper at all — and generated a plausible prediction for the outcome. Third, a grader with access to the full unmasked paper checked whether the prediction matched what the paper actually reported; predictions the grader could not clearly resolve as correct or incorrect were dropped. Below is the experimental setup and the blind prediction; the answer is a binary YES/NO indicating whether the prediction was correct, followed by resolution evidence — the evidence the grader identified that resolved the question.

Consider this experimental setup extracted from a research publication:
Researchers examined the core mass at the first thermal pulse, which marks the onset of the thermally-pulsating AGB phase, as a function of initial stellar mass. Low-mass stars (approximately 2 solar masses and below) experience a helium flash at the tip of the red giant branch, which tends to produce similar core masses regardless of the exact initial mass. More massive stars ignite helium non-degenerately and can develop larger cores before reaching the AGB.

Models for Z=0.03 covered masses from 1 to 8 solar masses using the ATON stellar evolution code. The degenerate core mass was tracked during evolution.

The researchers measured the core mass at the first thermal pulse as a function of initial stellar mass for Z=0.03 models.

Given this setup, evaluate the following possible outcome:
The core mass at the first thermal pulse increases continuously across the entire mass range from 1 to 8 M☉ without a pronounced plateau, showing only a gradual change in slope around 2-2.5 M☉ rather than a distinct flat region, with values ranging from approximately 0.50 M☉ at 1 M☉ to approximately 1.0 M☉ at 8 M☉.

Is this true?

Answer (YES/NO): NO